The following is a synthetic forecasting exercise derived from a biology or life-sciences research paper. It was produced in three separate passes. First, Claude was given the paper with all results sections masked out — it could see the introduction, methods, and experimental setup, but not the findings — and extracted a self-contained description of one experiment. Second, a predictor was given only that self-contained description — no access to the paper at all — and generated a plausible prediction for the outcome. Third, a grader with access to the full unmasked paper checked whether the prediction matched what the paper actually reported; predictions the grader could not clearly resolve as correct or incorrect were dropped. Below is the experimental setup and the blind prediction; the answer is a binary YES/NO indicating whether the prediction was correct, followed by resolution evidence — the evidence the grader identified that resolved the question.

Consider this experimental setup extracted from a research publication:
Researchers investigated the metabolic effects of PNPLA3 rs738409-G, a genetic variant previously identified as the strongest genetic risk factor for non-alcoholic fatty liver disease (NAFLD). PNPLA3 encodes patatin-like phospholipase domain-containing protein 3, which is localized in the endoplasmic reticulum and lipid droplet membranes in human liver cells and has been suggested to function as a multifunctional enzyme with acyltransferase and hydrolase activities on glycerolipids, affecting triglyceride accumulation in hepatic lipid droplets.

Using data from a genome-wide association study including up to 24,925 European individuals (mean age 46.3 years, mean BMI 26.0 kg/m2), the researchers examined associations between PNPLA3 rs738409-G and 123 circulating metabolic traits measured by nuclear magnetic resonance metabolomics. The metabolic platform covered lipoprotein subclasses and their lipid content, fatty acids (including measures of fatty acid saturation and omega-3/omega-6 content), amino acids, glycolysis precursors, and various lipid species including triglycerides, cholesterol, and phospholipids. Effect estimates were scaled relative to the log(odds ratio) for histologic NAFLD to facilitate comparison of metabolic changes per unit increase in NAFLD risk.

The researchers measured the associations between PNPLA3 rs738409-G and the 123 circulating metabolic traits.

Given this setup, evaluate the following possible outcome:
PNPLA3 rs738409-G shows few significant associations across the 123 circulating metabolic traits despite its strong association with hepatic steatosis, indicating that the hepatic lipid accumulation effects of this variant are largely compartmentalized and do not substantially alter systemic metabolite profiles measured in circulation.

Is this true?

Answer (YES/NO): YES